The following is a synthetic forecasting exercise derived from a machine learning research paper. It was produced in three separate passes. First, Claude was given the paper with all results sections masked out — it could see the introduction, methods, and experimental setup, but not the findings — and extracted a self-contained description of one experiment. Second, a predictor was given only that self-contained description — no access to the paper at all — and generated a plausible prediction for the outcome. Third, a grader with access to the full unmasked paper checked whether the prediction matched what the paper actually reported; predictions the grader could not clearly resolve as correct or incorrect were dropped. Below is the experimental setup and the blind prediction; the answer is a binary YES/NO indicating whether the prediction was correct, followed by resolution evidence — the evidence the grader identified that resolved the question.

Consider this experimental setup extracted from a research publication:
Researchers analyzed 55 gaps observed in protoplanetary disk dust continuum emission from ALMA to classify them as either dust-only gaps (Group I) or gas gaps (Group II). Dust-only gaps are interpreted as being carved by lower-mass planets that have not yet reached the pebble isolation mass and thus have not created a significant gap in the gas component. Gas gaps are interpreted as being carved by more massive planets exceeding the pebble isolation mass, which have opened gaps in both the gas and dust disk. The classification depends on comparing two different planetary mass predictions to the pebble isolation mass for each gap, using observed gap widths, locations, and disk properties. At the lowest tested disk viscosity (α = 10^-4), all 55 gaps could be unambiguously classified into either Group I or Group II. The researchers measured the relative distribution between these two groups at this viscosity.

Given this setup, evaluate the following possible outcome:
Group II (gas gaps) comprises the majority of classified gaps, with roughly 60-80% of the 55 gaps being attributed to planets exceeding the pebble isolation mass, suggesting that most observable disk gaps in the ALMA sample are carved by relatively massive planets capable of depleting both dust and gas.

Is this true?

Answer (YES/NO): NO